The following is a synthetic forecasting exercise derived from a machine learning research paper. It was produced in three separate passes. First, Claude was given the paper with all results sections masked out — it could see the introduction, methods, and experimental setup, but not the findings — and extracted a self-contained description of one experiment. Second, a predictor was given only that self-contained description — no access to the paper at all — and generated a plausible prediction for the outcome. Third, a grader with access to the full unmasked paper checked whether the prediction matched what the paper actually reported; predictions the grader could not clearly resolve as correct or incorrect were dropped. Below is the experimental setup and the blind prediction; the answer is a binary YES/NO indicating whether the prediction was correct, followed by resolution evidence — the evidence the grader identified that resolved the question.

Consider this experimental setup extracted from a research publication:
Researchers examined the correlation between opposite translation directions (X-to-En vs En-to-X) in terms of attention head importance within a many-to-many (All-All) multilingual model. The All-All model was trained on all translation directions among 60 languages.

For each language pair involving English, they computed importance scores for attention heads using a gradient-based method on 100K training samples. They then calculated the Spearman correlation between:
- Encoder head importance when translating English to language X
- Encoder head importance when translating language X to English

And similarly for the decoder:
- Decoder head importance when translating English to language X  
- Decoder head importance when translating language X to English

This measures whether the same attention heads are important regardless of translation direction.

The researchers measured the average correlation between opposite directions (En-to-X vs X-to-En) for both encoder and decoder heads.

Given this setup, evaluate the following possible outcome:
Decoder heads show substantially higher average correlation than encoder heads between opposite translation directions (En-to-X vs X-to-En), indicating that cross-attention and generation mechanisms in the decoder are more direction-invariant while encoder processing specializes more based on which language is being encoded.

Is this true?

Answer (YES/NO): NO